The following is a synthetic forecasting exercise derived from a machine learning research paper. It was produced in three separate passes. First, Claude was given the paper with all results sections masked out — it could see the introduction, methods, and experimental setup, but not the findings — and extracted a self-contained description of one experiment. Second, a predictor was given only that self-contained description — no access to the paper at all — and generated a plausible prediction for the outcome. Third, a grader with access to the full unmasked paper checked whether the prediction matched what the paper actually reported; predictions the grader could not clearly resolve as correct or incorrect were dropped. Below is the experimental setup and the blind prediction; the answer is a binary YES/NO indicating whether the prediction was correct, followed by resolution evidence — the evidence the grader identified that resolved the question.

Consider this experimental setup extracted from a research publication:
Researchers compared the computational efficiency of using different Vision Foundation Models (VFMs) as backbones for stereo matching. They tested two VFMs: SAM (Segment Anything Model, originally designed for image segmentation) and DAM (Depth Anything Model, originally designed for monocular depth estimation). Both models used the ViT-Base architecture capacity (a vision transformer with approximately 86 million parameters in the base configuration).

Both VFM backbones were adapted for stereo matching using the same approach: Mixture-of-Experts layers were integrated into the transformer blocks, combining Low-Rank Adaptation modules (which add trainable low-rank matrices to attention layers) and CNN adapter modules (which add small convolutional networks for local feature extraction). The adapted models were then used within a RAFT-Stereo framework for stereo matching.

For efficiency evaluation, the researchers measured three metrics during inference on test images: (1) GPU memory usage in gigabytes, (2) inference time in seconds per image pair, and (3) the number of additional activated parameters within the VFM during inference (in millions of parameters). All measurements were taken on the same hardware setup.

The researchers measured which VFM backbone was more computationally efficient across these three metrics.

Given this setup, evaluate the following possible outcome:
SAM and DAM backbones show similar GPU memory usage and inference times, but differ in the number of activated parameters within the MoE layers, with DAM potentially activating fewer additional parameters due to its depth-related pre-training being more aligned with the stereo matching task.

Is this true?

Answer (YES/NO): YES